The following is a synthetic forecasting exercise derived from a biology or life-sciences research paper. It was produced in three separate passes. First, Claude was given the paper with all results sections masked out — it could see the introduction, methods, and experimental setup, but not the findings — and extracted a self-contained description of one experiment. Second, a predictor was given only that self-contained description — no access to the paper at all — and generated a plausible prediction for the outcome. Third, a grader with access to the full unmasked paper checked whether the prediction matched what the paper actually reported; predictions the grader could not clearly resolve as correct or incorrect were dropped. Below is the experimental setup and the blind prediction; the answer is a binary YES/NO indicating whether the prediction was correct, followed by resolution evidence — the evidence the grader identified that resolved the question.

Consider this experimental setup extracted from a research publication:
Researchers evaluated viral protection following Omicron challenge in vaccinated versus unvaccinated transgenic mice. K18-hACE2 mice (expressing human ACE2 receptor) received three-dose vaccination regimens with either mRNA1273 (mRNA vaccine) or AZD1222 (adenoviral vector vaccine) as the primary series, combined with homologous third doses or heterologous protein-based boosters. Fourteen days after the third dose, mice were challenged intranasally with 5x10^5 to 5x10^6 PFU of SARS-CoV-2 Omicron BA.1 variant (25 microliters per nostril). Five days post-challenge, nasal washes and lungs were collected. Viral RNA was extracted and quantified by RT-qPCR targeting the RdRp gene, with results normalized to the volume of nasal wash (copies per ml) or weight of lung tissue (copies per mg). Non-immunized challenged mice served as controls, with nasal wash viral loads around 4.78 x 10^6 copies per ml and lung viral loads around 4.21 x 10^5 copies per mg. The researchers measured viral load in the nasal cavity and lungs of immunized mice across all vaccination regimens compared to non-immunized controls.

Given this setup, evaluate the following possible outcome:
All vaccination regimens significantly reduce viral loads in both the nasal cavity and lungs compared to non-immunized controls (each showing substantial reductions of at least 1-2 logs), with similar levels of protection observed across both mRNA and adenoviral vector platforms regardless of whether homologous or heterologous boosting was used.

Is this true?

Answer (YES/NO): YES